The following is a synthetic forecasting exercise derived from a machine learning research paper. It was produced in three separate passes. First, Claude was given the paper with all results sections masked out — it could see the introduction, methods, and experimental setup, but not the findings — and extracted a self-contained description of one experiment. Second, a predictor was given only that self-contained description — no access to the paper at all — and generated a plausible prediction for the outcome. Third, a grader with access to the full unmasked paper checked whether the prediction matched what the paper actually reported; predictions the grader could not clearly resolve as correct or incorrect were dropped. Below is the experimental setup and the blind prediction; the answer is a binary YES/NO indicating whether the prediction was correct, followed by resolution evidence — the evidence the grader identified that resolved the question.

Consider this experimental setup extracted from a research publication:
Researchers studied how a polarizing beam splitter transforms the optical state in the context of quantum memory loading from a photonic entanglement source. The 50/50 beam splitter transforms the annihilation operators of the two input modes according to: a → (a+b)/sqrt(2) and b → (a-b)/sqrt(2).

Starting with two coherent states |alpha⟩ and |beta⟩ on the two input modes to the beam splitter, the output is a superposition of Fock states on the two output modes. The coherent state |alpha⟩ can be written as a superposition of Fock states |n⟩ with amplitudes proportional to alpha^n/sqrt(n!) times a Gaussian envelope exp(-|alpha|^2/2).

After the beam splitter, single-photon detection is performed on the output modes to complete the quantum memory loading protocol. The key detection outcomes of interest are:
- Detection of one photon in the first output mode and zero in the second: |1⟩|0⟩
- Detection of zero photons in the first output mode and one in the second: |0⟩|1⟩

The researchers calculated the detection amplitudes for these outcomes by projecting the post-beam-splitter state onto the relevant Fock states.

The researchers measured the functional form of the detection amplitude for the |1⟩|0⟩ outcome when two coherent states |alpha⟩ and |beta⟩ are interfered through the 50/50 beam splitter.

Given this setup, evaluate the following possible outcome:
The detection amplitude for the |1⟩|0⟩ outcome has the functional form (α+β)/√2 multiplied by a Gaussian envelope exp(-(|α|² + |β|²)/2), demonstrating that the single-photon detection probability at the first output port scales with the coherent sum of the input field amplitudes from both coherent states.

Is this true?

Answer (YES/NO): YES